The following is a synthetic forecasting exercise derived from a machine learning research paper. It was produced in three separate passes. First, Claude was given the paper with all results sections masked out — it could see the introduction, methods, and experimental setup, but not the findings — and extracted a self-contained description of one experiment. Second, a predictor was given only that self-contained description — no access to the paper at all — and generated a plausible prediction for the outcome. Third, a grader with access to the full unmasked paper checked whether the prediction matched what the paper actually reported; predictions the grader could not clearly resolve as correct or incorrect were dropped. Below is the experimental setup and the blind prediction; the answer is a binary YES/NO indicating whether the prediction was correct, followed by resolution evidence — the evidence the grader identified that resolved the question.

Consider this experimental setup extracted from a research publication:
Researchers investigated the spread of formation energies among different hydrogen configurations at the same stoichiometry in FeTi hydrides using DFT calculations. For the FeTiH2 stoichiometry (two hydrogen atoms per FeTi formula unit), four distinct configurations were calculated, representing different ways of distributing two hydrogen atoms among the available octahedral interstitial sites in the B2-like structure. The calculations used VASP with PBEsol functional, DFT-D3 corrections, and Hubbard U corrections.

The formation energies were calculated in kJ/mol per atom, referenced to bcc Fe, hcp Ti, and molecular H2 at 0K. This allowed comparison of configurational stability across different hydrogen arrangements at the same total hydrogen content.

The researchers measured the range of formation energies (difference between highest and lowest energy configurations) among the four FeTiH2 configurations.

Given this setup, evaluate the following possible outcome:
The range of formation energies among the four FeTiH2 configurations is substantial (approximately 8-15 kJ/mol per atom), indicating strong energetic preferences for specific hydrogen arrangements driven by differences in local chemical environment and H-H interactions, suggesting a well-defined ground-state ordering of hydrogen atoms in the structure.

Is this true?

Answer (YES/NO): NO